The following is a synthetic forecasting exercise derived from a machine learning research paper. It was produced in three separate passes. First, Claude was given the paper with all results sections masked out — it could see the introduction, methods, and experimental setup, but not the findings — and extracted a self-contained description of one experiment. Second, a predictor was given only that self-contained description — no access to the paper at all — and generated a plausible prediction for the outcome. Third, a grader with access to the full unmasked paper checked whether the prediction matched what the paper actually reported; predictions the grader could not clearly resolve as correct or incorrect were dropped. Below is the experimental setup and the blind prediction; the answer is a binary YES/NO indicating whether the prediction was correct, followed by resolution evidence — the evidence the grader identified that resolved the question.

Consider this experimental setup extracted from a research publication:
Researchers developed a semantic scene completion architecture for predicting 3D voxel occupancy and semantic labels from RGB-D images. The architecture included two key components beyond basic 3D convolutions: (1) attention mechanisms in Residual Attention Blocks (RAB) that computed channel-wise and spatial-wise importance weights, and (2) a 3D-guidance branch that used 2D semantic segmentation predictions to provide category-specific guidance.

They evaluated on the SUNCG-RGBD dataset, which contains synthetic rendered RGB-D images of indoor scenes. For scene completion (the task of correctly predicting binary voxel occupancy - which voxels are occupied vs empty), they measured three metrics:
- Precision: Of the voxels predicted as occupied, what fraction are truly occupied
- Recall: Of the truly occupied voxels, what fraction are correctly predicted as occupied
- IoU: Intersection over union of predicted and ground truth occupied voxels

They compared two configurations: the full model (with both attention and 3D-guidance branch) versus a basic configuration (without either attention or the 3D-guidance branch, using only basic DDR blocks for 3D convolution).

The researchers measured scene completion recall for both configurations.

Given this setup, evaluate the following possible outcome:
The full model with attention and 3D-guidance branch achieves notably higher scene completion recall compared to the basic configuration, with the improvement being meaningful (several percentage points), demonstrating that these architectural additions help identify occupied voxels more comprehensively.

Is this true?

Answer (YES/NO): NO